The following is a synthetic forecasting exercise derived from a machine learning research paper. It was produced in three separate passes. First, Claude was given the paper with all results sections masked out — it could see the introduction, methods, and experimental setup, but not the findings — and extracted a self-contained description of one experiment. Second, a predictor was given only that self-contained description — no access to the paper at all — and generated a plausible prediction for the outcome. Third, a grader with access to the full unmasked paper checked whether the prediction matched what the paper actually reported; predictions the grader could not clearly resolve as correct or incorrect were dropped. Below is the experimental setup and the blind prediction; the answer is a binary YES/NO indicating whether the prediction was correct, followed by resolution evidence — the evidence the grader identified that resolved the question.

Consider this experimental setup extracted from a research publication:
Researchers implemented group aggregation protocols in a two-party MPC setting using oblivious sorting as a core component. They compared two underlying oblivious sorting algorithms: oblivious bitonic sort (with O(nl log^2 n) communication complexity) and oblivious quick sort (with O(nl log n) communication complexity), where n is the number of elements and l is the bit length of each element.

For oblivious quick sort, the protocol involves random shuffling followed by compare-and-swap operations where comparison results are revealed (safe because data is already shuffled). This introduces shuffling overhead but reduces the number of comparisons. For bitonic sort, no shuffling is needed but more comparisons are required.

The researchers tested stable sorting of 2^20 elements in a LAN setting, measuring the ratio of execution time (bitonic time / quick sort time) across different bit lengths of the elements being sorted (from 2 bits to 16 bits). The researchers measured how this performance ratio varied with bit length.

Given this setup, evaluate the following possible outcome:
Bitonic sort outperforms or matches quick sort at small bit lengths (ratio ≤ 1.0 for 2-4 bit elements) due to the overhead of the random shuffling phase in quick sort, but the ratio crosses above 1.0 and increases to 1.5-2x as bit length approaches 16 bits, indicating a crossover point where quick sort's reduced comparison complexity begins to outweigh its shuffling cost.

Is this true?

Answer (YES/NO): NO